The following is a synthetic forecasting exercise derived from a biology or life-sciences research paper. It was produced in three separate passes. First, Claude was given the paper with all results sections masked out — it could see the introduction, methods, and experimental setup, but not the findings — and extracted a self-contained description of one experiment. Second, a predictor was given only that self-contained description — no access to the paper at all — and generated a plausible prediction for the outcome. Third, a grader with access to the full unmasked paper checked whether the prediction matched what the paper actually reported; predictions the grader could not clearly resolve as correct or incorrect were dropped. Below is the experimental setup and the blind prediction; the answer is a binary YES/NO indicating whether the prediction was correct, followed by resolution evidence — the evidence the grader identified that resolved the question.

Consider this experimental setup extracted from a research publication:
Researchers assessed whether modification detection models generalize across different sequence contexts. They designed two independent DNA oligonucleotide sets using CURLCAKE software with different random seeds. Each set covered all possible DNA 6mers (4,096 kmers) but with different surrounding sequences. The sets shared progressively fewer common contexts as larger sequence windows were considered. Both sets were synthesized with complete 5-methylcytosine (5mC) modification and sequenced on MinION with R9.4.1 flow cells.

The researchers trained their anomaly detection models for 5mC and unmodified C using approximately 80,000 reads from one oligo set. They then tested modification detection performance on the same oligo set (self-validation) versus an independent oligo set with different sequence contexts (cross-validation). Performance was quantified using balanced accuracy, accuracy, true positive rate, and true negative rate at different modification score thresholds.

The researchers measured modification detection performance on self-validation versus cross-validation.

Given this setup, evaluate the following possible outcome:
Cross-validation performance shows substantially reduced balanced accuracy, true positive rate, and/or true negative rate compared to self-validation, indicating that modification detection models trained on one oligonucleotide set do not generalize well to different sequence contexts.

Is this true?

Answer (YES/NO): NO